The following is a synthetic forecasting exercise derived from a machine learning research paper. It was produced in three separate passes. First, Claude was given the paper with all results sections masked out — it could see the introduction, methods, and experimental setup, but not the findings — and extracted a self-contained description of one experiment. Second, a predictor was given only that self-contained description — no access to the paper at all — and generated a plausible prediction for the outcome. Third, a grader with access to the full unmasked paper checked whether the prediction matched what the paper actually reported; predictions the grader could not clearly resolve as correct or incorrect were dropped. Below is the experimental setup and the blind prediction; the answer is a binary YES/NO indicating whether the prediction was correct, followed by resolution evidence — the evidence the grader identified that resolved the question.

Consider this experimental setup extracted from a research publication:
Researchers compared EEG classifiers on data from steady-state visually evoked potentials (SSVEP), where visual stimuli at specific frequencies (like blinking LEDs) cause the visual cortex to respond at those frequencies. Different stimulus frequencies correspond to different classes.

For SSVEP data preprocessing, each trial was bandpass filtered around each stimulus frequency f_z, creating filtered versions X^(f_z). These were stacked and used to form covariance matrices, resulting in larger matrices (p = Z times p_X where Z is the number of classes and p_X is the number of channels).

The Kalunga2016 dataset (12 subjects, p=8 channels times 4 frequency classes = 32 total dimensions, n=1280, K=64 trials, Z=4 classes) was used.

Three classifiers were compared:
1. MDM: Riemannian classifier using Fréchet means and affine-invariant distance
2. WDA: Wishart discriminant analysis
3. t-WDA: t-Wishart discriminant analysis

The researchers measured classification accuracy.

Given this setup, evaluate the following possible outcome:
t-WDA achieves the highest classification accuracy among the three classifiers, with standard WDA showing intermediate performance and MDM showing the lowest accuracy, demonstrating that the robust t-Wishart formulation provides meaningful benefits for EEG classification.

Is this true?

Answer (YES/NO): YES